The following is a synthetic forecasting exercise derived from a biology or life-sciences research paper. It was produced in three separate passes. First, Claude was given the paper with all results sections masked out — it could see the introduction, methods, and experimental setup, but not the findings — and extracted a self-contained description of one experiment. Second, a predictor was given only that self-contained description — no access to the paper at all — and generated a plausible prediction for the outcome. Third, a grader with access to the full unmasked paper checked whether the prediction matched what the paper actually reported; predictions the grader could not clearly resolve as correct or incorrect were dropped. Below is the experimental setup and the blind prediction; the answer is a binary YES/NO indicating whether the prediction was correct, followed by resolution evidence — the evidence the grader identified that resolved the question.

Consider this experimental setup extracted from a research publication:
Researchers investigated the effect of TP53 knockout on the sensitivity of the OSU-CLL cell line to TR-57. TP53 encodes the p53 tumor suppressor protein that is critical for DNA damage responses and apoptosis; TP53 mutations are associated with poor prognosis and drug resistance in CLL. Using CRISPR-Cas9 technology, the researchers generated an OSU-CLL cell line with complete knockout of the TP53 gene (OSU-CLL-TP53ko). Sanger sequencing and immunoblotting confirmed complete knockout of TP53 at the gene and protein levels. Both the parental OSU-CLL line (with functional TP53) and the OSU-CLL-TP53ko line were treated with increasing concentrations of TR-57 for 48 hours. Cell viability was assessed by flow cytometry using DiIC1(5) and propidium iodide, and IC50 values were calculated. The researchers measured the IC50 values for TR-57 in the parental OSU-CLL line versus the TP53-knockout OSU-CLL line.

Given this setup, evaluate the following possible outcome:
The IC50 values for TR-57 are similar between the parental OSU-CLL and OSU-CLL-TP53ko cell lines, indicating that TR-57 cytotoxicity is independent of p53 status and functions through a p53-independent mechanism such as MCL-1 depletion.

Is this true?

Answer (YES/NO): NO